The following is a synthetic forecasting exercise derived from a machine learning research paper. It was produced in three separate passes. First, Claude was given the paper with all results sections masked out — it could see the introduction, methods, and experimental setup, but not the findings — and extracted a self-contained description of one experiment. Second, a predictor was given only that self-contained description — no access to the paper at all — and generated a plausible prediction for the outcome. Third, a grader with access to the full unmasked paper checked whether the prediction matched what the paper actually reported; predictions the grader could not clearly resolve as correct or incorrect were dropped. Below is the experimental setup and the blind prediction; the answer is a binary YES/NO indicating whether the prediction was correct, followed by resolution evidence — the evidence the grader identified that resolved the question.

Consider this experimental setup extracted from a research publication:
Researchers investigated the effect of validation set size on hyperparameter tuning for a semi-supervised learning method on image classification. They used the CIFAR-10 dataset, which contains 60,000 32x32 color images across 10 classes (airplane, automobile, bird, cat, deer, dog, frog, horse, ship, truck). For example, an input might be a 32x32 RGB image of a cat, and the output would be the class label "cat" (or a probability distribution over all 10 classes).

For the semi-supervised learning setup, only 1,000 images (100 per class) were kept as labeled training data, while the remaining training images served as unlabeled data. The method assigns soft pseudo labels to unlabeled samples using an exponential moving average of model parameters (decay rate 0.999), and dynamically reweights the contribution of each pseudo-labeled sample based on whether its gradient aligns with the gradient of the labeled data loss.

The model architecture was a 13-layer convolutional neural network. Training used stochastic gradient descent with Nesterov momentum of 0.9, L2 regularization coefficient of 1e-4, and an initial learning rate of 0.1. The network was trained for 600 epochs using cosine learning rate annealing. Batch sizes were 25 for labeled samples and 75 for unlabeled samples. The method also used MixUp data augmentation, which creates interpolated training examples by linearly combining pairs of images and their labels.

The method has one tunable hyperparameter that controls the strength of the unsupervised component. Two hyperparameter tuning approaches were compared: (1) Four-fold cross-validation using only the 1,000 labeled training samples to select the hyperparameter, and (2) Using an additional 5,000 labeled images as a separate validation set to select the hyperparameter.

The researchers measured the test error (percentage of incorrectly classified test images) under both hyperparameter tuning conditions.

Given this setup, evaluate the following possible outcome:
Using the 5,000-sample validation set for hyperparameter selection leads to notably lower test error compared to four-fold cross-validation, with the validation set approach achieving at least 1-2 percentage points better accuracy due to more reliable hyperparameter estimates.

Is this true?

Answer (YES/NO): NO